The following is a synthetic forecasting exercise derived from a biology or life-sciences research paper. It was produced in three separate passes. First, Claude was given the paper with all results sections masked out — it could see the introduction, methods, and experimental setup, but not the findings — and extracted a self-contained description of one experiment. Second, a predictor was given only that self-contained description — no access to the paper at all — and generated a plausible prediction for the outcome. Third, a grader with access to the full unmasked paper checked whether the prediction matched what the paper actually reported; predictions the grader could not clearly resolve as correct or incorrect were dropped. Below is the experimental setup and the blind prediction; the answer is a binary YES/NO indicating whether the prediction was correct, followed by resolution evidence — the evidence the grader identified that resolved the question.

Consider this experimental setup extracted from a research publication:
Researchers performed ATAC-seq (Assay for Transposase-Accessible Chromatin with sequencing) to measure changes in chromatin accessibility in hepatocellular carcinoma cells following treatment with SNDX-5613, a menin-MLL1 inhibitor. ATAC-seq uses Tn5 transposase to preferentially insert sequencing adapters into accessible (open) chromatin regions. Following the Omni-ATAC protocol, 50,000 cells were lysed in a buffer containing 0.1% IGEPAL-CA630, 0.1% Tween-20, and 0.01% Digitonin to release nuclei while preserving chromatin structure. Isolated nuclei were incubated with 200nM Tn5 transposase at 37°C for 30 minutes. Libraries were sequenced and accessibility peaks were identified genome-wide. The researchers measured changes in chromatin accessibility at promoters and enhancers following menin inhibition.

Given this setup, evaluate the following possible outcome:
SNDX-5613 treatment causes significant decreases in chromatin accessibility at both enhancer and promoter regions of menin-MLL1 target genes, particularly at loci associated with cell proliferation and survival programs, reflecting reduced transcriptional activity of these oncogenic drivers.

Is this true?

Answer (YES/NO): NO